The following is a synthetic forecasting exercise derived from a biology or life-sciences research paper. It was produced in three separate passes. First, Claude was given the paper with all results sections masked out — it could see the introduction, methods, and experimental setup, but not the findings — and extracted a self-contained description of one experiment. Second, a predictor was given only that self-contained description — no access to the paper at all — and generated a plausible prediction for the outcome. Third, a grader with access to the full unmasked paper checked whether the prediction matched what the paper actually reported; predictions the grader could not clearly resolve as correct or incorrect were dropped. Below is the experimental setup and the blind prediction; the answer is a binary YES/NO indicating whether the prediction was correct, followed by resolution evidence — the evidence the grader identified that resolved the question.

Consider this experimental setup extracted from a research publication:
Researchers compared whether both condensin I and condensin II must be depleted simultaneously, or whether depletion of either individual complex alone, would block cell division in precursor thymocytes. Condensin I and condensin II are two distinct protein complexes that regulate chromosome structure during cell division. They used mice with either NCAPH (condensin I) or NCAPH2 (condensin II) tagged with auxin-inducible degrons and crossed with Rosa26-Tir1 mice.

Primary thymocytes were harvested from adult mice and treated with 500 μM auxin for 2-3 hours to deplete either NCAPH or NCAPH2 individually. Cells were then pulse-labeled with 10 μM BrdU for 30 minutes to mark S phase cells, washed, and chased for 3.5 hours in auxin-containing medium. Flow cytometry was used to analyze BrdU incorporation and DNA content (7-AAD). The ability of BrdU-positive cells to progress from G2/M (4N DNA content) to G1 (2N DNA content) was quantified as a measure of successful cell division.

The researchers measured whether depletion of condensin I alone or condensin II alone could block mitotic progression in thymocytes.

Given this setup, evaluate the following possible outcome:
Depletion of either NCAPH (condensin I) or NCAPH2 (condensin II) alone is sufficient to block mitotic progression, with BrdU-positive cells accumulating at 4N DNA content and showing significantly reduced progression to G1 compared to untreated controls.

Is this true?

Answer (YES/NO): YES